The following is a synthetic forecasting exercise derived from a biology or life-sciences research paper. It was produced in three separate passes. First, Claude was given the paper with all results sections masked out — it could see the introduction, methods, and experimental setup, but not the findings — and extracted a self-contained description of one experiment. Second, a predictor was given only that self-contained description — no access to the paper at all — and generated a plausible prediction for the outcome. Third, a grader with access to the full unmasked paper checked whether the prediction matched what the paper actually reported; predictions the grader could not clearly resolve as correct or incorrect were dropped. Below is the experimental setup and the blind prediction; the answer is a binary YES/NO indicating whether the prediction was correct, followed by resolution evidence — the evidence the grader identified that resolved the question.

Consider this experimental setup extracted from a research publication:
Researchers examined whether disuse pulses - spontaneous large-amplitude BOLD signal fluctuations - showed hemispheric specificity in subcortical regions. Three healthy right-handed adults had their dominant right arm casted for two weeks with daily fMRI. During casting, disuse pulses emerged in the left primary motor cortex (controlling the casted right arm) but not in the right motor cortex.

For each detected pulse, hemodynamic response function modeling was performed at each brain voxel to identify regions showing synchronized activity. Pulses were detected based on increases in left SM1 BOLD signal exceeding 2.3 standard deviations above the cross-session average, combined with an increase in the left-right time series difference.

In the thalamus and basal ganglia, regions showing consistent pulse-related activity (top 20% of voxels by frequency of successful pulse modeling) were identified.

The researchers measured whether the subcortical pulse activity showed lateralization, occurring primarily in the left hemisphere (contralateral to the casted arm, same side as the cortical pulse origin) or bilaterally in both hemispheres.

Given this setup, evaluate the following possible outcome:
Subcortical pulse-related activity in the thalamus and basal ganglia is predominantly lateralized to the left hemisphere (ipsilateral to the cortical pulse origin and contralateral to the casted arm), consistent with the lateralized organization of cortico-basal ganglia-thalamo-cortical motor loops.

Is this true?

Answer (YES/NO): YES